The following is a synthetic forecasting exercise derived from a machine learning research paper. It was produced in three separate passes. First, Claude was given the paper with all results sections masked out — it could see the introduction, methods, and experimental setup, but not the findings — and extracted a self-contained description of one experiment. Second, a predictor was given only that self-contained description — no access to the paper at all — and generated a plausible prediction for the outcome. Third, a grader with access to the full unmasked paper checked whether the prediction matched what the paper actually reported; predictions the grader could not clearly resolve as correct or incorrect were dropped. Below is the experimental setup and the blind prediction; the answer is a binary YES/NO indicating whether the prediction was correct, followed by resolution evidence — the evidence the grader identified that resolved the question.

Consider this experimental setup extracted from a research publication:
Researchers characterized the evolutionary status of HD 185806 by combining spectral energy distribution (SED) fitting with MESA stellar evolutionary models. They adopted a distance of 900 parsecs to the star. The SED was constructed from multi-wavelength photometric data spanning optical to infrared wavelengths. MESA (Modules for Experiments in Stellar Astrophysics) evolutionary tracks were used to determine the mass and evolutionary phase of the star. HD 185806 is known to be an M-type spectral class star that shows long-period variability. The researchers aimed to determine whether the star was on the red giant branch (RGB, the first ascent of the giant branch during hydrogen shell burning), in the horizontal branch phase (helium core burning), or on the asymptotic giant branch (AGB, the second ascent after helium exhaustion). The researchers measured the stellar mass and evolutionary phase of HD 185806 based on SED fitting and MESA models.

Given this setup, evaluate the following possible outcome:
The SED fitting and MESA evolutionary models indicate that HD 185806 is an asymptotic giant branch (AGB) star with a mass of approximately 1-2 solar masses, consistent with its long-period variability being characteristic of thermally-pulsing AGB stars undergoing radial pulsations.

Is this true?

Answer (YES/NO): NO